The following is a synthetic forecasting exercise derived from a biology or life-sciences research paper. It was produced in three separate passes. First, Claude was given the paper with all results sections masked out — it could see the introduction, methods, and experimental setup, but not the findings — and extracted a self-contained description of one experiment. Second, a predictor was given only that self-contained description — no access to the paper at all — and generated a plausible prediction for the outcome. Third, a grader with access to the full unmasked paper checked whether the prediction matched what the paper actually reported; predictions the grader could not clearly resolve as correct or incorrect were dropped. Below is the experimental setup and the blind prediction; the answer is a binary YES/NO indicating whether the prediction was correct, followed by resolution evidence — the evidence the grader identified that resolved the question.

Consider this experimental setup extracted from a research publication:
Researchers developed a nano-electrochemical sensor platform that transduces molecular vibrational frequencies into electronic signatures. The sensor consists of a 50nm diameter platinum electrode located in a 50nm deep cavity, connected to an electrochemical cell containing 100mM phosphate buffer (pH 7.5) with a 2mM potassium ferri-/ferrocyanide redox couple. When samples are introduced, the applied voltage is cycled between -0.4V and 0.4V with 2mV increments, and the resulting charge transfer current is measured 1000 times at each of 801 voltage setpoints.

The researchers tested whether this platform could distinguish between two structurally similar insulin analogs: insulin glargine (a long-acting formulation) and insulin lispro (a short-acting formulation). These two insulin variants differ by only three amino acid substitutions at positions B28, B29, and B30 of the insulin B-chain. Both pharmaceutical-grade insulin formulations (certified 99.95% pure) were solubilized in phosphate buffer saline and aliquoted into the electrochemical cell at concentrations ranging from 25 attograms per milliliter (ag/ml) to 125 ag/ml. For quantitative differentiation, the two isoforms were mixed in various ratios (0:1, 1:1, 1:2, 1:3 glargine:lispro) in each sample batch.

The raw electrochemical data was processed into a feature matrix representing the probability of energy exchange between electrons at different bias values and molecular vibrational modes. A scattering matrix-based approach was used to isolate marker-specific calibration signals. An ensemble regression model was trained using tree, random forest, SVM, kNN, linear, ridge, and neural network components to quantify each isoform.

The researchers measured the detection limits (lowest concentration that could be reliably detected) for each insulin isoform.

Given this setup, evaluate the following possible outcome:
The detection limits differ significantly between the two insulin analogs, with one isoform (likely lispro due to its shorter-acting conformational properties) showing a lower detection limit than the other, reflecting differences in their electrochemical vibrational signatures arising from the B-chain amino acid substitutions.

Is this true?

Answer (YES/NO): NO